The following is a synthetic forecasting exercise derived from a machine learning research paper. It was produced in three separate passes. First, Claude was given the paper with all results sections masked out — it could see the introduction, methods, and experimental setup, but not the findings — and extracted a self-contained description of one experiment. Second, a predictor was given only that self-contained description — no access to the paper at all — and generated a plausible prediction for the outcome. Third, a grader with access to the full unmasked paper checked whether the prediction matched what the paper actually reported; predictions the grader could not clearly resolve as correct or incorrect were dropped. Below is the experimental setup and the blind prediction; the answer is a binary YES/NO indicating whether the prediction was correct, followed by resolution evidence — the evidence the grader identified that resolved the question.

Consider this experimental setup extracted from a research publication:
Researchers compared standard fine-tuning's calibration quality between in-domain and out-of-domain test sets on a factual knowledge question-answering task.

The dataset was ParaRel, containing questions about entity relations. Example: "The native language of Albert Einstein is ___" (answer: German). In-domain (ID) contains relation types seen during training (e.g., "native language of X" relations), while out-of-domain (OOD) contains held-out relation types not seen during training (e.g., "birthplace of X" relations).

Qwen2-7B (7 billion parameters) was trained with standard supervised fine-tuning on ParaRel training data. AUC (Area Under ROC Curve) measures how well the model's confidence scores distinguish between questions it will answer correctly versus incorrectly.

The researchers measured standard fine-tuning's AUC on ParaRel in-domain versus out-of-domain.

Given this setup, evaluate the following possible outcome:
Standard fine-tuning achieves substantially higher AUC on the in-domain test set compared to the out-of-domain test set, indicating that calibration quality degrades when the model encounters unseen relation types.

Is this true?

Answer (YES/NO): NO